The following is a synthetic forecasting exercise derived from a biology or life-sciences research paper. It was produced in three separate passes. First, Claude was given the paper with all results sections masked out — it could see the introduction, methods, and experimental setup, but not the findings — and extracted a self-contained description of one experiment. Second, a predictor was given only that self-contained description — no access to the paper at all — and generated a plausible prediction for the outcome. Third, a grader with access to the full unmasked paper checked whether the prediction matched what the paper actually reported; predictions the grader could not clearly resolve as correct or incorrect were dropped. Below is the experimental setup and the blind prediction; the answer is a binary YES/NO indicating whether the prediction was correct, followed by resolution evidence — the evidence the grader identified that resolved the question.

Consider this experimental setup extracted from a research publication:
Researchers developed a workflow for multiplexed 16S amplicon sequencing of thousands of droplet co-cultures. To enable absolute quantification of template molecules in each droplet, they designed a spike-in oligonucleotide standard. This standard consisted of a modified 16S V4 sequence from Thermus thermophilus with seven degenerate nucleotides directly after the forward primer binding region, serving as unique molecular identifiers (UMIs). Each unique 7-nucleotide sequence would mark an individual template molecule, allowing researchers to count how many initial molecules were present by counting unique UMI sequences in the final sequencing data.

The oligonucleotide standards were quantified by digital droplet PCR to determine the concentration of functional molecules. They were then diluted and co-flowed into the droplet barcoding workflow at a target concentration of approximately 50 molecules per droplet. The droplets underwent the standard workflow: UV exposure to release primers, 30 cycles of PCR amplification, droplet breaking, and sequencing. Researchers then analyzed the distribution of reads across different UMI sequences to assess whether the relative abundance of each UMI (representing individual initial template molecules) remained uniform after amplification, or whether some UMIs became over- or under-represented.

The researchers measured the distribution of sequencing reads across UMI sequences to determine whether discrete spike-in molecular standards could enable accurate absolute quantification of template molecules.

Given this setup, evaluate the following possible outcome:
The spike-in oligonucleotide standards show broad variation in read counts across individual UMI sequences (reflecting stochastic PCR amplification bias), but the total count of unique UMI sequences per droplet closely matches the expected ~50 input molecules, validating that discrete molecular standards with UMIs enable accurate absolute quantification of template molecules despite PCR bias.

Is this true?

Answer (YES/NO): NO